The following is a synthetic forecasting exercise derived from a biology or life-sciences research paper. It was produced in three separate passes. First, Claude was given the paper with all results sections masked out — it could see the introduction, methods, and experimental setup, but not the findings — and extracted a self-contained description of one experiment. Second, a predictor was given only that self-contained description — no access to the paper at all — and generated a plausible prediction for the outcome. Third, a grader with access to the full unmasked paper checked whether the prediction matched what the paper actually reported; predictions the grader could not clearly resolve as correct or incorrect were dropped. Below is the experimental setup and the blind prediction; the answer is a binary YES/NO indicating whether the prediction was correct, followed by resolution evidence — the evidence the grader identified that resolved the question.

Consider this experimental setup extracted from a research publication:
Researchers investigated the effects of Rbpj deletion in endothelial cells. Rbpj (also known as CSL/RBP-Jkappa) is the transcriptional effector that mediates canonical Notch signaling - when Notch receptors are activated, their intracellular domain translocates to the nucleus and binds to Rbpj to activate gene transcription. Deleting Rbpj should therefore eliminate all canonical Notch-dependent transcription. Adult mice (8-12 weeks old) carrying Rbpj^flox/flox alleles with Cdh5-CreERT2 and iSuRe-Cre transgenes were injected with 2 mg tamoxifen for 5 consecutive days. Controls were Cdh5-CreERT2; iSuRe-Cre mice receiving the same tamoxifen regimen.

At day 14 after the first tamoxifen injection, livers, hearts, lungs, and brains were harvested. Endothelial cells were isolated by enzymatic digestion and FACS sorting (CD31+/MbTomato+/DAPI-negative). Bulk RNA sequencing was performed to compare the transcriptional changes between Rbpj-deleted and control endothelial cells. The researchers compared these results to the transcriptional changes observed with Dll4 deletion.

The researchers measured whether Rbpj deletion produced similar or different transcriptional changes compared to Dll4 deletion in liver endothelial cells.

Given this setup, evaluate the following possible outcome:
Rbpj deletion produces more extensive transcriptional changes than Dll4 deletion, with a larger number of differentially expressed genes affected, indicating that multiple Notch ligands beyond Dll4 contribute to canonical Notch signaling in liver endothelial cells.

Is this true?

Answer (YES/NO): NO